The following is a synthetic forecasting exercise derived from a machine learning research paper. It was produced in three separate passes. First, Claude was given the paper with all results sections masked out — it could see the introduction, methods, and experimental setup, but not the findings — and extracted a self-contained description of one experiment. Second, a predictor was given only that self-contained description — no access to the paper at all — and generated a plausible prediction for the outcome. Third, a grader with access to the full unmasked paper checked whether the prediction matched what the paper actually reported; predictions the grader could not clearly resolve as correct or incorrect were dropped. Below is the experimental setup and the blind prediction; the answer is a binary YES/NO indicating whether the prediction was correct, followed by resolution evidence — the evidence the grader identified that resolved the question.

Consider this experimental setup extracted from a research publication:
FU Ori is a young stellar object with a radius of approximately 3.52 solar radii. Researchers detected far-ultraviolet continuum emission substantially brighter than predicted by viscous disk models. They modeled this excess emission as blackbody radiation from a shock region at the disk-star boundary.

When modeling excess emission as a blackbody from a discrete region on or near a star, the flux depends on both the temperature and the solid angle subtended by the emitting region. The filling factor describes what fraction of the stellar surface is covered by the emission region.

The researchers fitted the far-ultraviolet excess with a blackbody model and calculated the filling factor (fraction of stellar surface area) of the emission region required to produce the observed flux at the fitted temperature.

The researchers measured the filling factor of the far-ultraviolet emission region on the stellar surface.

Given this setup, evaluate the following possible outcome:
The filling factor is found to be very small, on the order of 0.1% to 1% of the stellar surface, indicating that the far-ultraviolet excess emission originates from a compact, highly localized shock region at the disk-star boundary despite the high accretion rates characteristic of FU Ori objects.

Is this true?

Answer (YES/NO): NO